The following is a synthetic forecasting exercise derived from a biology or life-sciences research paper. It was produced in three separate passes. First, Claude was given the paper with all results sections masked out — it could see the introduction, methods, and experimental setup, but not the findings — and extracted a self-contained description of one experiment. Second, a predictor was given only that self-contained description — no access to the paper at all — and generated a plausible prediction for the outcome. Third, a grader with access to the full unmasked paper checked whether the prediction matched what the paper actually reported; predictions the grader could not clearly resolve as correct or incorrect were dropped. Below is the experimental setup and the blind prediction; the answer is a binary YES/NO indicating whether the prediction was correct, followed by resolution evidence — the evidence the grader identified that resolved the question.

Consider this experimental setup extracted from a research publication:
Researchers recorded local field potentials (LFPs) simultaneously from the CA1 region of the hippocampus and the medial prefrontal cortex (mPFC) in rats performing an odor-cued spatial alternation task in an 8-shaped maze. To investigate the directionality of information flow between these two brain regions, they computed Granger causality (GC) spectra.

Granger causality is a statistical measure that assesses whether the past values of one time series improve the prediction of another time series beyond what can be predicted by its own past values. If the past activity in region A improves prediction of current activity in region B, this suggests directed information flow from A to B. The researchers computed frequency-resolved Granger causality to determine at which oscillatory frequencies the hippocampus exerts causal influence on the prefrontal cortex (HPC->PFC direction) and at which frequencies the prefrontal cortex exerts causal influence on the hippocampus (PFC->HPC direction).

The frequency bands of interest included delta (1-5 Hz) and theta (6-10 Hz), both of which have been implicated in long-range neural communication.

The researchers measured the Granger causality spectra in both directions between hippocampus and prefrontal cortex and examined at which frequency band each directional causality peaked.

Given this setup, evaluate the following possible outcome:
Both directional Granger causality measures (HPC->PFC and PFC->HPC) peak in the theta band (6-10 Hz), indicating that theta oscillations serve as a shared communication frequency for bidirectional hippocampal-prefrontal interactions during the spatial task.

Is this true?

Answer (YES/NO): NO